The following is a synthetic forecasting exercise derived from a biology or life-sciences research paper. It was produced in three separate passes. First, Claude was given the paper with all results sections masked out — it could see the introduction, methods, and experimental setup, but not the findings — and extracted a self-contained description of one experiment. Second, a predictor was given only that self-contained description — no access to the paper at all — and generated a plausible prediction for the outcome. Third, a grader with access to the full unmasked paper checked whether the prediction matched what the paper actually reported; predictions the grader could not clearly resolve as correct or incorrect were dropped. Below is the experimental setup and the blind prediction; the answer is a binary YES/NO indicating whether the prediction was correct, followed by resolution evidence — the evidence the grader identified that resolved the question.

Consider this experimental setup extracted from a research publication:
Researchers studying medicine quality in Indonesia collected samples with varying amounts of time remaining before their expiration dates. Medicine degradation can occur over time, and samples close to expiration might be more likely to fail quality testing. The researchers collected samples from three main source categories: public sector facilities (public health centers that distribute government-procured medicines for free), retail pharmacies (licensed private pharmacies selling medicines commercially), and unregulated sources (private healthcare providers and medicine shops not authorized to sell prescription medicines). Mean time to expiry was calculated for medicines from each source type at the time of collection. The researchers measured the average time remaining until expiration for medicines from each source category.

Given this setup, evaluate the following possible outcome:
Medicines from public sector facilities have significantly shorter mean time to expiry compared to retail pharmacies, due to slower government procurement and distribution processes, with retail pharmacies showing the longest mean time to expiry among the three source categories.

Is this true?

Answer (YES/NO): NO